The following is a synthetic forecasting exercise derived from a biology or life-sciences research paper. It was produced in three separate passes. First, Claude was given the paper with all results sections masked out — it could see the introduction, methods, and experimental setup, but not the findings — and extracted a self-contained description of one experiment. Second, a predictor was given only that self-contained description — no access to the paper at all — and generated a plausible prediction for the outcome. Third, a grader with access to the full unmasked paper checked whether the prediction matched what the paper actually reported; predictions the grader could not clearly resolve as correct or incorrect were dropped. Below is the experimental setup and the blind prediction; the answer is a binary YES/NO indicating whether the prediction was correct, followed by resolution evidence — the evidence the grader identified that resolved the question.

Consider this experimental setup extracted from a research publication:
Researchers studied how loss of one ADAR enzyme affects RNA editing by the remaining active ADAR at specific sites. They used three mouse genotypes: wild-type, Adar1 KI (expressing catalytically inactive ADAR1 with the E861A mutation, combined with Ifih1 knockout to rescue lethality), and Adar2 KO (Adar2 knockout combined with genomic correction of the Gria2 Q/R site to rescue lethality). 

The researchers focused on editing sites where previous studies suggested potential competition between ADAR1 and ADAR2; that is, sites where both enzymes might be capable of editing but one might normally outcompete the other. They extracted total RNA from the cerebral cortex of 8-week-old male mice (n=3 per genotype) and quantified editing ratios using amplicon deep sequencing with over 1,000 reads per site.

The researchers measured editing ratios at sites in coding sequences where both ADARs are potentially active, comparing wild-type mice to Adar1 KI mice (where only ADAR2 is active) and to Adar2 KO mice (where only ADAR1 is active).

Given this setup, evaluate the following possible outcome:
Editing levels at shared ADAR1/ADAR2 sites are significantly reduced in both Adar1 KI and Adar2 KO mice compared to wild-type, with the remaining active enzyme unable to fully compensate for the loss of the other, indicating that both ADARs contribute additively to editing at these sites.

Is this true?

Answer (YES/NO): NO